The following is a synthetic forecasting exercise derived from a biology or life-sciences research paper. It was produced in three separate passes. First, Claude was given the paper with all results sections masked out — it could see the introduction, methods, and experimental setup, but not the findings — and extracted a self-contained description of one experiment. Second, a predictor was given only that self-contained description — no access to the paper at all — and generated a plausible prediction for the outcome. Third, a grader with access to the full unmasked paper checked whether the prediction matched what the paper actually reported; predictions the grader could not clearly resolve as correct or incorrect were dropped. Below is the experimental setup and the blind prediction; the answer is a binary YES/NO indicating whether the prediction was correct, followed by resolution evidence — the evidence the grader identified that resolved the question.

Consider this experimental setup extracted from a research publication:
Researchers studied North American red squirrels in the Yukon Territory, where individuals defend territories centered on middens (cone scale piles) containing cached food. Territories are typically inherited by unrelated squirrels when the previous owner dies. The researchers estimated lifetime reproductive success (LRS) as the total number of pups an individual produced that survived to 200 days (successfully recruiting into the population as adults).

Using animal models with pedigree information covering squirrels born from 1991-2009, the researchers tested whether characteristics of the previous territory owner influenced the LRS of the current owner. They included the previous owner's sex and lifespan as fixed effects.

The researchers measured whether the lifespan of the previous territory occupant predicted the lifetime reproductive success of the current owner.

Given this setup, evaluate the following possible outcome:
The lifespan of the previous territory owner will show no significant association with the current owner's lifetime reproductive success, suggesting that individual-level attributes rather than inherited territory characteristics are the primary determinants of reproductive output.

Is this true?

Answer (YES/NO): YES